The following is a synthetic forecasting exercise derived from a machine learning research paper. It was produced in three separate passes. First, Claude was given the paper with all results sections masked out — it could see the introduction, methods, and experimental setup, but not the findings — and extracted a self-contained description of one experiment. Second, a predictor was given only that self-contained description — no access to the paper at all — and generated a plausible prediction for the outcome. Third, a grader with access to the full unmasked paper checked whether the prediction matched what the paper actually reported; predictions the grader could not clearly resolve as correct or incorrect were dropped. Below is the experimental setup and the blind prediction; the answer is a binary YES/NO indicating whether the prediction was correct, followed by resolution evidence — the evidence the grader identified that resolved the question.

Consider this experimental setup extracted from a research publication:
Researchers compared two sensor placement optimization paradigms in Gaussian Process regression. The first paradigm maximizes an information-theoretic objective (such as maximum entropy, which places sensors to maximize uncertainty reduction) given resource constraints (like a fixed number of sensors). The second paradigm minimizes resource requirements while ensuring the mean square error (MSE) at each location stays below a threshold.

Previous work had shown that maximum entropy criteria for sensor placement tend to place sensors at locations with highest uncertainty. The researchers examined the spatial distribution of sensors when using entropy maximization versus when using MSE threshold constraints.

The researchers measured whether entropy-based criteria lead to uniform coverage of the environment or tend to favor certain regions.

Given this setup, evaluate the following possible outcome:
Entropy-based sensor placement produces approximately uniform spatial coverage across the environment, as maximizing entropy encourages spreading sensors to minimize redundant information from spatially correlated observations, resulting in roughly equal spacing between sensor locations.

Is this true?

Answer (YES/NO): NO